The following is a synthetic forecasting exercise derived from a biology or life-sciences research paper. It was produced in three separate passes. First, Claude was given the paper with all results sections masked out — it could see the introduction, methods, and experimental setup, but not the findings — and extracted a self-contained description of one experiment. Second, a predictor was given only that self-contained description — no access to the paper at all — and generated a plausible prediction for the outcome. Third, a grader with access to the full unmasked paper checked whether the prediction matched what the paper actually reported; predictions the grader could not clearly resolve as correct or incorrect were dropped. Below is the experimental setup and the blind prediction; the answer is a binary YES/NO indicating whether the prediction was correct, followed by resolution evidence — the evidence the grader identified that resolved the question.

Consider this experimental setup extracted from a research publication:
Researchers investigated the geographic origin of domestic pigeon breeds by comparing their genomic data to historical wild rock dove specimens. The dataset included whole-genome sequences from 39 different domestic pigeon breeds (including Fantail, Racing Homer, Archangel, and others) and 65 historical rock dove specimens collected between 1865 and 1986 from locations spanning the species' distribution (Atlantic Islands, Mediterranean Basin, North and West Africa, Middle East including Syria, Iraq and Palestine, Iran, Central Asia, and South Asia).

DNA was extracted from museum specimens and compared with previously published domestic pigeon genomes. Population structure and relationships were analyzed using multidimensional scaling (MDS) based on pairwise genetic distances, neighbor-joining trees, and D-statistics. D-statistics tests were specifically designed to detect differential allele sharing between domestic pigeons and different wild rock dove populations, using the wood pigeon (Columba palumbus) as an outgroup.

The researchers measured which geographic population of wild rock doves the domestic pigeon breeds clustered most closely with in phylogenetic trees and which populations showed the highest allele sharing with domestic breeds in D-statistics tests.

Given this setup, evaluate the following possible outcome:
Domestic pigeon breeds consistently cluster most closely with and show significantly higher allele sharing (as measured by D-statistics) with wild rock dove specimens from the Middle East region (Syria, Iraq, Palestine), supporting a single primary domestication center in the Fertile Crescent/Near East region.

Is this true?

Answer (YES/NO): YES